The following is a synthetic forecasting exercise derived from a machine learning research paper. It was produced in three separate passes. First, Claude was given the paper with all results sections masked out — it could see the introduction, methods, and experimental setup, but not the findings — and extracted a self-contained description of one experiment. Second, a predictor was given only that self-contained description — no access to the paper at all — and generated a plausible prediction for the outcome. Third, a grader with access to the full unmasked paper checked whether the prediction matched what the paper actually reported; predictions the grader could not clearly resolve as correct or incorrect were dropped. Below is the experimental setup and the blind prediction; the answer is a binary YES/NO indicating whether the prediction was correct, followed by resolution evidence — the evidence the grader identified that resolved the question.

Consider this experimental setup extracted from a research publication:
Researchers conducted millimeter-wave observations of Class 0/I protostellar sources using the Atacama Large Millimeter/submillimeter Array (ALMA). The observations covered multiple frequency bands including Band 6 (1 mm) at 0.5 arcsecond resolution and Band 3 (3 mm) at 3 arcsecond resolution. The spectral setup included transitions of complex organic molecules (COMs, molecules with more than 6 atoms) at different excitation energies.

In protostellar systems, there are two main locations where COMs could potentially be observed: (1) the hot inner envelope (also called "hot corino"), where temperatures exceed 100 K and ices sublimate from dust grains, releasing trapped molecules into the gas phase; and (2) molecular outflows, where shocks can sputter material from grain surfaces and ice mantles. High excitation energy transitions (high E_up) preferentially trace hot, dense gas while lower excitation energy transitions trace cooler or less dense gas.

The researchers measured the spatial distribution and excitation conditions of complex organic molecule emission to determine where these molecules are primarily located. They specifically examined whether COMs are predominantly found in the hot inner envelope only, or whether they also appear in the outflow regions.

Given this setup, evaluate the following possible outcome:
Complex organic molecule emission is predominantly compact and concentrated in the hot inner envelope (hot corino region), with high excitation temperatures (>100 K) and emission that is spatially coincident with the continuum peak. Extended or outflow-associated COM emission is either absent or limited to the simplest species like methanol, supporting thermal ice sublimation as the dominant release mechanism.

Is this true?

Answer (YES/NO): NO